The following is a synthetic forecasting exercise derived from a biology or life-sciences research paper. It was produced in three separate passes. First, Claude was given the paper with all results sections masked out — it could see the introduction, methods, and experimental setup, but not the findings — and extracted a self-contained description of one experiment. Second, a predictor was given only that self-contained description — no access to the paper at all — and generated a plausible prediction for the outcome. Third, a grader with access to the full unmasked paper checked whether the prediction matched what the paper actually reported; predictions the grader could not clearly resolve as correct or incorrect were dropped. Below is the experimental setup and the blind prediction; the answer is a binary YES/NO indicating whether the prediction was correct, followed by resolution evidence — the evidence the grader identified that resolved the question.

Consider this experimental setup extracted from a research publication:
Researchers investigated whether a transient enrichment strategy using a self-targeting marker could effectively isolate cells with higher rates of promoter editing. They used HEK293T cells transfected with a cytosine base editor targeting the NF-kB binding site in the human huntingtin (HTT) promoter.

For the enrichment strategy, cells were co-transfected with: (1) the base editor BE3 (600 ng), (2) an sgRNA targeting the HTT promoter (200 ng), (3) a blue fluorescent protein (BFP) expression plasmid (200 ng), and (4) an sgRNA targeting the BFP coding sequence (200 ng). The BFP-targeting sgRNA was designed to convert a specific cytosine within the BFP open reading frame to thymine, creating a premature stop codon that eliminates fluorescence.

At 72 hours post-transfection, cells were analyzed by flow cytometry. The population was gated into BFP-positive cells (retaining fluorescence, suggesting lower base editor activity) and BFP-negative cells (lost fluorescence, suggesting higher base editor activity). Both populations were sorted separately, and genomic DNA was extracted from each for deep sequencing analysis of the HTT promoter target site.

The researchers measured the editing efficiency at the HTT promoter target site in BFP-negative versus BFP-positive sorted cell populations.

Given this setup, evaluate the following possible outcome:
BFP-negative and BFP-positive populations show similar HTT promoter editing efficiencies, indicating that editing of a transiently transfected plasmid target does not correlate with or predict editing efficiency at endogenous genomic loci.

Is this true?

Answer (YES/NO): NO